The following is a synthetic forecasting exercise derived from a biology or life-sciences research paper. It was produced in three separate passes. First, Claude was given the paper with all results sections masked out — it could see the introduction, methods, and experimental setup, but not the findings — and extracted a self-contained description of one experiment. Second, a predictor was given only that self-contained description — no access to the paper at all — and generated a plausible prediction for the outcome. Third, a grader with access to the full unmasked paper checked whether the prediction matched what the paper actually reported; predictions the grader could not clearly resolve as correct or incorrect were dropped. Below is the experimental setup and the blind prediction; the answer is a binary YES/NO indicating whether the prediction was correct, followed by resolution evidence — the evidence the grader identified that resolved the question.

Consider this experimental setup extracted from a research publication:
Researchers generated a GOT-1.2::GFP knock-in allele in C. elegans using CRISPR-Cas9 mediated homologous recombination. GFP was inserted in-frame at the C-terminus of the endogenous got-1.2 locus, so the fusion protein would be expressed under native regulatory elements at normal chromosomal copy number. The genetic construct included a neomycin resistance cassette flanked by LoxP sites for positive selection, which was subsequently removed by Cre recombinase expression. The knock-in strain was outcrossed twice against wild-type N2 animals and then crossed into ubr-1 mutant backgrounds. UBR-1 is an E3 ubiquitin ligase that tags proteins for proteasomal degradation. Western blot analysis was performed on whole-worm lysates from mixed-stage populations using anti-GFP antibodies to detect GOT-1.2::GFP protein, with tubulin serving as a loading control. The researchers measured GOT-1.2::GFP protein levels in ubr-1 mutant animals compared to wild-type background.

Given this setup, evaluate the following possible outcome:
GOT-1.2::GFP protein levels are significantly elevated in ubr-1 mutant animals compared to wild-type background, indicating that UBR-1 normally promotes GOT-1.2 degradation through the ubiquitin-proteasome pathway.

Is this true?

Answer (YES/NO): NO